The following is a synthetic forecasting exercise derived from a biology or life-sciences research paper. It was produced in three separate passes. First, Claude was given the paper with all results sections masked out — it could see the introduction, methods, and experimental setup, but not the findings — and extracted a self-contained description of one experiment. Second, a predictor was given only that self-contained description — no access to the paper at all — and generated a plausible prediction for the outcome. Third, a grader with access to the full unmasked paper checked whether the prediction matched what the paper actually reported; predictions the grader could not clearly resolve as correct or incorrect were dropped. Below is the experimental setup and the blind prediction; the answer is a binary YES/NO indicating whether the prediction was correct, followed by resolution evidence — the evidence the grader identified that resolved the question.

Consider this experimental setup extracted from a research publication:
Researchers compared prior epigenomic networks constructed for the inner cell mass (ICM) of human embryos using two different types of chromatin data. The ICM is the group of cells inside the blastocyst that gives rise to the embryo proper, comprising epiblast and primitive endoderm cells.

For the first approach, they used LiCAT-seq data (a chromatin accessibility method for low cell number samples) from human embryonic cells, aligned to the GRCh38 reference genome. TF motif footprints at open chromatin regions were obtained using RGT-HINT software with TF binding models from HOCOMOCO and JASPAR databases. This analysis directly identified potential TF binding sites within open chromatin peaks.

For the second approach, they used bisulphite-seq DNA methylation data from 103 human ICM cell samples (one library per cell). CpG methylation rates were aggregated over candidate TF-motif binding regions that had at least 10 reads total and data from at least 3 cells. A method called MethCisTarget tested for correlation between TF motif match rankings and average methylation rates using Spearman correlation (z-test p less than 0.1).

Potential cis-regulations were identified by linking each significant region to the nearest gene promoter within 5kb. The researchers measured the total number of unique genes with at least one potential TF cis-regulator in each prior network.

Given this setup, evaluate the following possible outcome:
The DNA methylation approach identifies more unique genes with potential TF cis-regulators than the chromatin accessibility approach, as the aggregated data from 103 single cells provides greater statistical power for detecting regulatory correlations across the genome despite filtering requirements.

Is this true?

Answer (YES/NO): YES